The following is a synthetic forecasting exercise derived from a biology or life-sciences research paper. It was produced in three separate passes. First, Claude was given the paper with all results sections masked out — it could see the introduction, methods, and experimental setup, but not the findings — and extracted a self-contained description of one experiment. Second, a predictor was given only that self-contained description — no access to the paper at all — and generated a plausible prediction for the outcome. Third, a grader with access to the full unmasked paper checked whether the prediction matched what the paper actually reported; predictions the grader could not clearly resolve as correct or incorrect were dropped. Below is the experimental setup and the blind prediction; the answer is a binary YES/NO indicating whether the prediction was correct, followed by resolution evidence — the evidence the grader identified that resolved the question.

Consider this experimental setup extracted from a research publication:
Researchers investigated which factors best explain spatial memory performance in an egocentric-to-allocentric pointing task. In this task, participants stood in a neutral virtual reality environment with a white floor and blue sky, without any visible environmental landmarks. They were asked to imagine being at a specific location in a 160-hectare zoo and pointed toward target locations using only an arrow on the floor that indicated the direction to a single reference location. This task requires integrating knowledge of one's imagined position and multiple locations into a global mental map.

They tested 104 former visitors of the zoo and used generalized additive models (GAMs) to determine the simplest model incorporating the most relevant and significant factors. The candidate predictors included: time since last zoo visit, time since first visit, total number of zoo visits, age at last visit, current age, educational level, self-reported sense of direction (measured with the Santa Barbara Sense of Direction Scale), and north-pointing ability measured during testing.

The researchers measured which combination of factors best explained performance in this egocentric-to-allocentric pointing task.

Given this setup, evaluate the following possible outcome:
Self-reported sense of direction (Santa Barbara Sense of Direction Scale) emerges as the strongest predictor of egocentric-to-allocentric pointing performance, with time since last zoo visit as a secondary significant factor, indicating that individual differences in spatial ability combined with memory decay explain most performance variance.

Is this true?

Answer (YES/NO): NO